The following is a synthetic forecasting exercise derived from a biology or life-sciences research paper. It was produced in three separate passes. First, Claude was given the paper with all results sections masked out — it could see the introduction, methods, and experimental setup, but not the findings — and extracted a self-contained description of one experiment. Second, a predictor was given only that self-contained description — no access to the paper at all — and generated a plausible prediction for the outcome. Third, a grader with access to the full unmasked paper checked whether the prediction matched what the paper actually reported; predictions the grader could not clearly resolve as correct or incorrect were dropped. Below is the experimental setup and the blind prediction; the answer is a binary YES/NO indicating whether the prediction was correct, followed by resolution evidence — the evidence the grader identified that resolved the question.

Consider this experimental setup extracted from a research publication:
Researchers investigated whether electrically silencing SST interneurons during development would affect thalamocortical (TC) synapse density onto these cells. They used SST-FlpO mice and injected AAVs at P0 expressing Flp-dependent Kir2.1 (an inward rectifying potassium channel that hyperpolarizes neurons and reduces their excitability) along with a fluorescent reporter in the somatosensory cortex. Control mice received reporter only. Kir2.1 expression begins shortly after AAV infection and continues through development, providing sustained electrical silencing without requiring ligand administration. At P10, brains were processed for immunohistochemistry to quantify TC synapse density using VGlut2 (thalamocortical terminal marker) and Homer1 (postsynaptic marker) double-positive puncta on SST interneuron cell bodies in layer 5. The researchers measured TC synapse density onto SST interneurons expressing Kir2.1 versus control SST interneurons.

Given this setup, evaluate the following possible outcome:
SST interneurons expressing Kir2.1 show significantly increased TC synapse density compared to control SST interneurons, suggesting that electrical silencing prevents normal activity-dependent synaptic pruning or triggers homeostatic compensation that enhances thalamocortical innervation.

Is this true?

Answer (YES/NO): NO